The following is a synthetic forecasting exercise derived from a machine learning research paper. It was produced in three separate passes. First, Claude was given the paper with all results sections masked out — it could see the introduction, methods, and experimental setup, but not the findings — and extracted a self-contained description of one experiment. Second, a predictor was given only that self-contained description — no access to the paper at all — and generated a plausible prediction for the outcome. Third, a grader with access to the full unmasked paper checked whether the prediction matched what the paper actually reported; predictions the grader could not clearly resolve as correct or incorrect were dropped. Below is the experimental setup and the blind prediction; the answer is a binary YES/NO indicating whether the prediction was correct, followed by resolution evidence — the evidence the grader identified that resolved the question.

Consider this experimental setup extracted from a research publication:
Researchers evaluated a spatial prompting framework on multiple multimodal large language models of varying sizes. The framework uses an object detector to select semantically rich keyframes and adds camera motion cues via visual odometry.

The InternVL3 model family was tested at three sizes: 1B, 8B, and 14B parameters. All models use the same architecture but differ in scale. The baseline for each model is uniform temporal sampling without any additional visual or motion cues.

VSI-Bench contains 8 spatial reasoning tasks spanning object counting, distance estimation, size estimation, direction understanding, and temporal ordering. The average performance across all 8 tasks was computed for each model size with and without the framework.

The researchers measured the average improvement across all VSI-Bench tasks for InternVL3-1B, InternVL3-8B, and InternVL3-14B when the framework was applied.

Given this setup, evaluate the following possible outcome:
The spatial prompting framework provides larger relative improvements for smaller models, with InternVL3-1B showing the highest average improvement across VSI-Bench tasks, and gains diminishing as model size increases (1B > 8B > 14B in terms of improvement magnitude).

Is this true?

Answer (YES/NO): YES